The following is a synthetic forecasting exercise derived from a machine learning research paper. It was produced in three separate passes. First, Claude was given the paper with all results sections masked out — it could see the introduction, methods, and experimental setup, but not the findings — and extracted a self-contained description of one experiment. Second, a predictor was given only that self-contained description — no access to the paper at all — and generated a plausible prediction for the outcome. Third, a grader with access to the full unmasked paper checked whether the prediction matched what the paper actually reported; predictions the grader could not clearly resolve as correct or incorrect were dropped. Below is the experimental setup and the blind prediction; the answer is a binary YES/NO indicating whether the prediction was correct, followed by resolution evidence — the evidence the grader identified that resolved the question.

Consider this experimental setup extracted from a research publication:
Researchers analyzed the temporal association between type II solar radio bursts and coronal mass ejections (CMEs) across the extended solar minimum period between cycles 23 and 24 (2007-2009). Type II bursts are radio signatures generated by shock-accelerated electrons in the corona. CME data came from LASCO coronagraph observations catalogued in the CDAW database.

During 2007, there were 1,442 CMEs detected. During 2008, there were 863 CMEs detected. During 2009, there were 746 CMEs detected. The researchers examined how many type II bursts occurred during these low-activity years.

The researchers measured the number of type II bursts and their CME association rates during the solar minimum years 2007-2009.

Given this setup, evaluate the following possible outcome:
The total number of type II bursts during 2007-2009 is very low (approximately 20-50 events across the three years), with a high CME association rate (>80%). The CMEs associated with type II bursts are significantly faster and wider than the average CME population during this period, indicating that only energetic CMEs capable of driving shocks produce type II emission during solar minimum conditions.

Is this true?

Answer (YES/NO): NO